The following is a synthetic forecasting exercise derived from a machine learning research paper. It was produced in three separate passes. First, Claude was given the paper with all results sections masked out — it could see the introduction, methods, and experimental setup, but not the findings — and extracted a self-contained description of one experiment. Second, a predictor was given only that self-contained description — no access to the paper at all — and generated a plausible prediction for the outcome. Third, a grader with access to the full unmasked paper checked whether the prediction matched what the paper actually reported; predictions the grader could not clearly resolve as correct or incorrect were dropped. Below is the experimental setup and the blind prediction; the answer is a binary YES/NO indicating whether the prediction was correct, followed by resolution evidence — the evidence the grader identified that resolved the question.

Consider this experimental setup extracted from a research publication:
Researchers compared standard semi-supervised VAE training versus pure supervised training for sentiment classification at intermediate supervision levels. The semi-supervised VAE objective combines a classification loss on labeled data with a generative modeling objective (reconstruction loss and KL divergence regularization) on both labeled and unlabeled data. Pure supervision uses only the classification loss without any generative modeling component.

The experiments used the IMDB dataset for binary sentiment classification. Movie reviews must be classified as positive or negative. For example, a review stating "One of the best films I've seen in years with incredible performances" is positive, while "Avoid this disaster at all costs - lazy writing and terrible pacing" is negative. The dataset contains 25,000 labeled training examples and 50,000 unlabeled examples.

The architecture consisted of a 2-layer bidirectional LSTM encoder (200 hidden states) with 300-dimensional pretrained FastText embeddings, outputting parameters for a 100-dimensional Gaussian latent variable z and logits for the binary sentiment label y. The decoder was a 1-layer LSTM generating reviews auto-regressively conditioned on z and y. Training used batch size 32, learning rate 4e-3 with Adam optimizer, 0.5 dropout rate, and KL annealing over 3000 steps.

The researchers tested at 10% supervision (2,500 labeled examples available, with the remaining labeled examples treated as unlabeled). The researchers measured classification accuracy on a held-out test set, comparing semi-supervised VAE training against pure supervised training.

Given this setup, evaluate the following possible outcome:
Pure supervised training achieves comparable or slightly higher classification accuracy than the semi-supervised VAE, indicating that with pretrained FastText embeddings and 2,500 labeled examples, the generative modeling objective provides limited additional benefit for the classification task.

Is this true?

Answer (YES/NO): YES